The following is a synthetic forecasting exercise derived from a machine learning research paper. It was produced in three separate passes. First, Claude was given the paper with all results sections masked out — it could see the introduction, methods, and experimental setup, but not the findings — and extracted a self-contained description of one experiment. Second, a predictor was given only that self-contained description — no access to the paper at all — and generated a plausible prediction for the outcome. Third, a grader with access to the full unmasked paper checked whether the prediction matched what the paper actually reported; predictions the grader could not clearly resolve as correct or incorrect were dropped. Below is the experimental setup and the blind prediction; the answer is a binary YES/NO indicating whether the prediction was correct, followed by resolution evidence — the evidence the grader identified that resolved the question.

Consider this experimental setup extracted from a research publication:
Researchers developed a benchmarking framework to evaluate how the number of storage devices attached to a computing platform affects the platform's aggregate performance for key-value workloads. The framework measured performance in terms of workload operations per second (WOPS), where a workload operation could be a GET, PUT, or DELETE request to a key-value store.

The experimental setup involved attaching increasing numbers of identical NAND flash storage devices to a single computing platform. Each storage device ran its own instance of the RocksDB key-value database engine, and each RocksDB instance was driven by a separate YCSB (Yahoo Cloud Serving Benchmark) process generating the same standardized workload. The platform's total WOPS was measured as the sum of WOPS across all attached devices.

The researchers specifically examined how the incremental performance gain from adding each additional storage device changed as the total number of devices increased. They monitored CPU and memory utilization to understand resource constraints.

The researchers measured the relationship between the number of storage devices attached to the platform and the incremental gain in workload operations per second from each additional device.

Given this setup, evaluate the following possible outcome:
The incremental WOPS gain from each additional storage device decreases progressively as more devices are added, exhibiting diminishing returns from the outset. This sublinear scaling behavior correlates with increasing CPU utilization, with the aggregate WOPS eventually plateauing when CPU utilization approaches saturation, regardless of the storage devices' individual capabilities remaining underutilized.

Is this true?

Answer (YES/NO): NO